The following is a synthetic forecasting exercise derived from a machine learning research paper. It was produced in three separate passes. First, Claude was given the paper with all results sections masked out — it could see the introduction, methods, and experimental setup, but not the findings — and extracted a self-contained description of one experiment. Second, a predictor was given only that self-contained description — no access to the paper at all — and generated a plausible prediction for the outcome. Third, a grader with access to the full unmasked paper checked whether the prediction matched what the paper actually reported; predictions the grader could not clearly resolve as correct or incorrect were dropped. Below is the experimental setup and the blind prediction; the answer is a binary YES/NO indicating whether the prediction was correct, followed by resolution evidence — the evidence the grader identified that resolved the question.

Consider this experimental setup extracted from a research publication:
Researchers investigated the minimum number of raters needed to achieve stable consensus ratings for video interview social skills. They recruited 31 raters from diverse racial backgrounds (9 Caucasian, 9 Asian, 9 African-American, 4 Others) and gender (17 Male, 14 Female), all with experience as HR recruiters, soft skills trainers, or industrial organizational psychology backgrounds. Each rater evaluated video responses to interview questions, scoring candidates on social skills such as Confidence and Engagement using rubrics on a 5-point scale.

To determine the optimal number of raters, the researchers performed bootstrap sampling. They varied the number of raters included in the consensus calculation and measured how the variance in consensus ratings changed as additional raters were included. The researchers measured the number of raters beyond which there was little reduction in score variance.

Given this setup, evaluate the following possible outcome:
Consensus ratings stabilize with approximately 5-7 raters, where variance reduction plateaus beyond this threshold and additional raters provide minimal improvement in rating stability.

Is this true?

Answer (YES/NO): YES